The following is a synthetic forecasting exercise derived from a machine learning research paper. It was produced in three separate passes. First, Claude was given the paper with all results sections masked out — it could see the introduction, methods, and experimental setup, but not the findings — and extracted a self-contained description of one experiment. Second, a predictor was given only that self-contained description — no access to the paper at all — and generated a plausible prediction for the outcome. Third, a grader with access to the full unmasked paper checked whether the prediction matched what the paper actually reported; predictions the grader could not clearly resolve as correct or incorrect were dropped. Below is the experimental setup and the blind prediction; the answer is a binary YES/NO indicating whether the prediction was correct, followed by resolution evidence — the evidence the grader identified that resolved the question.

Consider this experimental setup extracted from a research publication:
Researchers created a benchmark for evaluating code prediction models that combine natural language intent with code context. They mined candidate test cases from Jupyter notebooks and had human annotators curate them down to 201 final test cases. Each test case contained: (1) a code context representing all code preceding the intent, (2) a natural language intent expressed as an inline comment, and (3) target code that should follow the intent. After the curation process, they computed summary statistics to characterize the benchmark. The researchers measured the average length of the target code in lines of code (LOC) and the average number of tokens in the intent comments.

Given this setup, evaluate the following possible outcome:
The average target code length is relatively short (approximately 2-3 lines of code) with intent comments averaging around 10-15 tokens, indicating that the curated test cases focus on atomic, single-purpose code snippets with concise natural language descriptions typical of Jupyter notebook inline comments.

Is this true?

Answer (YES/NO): NO